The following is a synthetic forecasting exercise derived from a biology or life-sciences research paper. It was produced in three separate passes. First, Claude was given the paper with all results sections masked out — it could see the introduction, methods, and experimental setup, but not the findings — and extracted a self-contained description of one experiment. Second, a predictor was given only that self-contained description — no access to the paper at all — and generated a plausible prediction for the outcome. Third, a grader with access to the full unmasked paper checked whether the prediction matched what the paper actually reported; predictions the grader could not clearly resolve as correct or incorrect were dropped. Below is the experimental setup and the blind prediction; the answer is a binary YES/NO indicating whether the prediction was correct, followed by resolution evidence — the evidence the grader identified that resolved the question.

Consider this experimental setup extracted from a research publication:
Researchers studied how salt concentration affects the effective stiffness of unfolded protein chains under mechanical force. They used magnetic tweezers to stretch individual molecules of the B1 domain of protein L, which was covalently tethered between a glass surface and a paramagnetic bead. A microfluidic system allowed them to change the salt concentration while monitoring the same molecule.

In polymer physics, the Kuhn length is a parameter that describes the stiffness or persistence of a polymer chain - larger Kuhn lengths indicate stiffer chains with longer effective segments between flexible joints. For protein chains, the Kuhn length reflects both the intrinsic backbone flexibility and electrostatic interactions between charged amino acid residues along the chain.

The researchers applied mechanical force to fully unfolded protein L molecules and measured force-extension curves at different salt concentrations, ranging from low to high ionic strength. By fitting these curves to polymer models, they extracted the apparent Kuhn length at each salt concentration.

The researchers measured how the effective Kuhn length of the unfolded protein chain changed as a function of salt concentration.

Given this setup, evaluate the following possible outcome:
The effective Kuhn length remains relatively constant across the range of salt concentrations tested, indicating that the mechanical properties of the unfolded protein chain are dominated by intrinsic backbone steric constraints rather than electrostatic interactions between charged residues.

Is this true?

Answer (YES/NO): NO